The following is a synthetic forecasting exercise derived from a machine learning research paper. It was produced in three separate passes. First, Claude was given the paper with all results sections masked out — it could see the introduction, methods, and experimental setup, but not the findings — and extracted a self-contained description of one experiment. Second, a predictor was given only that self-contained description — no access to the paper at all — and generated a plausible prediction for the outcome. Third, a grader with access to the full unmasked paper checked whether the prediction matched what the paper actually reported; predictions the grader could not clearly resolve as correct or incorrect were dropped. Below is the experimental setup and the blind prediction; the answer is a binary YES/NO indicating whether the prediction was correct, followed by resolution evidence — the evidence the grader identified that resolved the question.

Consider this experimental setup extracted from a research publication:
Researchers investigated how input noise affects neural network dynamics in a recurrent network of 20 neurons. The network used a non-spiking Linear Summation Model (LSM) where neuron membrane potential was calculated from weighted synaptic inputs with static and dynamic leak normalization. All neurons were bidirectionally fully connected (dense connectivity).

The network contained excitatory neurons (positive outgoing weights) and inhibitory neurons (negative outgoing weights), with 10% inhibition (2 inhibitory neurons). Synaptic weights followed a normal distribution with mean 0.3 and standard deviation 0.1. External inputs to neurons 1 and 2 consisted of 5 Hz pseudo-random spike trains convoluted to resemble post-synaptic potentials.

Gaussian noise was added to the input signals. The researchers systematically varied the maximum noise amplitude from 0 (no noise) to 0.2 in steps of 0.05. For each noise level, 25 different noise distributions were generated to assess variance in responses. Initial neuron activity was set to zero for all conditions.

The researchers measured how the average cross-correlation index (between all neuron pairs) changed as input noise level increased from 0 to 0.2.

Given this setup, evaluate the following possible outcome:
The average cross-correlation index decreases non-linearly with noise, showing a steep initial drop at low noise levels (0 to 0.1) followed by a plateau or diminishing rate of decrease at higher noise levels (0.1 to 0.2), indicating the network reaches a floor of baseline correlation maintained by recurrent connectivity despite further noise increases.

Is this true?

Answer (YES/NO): NO